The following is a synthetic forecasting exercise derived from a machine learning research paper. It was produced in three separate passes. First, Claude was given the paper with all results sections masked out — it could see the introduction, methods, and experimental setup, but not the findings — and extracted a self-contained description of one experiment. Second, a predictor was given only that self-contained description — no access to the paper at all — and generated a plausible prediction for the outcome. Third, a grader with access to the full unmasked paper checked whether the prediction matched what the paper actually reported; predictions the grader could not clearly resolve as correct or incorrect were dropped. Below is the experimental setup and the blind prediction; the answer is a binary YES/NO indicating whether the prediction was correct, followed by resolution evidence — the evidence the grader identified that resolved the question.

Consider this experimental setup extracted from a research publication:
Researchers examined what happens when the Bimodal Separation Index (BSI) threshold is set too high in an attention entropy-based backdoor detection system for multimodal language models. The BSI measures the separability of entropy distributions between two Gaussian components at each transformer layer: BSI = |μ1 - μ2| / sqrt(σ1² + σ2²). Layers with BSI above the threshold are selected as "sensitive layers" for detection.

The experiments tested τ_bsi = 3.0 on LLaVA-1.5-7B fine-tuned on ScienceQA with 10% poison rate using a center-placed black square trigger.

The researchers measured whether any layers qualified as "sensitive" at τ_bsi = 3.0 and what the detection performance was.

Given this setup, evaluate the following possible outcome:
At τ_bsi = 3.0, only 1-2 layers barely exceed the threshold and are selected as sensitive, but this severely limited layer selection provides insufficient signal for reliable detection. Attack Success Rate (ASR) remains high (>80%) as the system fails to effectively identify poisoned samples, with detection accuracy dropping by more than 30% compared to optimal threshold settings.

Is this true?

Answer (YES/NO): NO